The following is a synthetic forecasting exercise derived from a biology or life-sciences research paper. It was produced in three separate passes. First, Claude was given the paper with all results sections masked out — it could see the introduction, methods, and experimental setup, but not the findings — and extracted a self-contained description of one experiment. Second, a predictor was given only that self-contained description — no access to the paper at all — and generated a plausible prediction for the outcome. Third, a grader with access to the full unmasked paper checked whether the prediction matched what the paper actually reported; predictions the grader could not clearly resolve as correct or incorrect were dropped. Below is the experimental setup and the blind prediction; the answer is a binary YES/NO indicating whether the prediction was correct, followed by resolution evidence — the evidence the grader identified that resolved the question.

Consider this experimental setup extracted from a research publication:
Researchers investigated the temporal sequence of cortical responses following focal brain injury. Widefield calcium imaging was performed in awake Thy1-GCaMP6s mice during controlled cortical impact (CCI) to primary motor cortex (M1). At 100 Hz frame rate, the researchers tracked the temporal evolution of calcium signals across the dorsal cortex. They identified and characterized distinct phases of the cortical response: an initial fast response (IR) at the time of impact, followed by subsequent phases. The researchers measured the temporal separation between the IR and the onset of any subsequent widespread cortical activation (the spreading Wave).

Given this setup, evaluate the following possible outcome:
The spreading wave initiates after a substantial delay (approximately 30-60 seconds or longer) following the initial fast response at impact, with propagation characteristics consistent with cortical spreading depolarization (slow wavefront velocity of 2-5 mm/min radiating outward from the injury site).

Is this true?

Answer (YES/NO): NO